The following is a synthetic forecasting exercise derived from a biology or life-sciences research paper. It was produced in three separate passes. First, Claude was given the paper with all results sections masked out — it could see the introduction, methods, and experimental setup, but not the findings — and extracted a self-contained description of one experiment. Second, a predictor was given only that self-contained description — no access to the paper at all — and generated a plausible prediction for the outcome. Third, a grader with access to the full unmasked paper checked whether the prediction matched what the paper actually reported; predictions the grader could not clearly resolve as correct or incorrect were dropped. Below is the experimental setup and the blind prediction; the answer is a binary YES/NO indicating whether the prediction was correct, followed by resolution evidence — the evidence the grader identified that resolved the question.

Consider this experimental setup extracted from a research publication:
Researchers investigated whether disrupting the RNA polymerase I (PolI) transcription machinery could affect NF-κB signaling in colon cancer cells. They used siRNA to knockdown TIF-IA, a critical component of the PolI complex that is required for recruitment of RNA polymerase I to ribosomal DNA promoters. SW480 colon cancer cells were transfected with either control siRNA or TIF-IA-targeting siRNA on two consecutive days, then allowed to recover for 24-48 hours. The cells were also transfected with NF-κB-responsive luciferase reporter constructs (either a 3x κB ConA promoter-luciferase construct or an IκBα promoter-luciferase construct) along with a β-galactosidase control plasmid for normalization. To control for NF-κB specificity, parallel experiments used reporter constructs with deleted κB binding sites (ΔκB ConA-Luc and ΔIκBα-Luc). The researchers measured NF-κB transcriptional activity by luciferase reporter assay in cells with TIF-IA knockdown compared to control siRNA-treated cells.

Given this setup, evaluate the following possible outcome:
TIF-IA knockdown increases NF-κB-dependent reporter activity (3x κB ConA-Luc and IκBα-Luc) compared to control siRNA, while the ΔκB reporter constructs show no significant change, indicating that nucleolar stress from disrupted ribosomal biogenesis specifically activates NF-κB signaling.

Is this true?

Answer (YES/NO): YES